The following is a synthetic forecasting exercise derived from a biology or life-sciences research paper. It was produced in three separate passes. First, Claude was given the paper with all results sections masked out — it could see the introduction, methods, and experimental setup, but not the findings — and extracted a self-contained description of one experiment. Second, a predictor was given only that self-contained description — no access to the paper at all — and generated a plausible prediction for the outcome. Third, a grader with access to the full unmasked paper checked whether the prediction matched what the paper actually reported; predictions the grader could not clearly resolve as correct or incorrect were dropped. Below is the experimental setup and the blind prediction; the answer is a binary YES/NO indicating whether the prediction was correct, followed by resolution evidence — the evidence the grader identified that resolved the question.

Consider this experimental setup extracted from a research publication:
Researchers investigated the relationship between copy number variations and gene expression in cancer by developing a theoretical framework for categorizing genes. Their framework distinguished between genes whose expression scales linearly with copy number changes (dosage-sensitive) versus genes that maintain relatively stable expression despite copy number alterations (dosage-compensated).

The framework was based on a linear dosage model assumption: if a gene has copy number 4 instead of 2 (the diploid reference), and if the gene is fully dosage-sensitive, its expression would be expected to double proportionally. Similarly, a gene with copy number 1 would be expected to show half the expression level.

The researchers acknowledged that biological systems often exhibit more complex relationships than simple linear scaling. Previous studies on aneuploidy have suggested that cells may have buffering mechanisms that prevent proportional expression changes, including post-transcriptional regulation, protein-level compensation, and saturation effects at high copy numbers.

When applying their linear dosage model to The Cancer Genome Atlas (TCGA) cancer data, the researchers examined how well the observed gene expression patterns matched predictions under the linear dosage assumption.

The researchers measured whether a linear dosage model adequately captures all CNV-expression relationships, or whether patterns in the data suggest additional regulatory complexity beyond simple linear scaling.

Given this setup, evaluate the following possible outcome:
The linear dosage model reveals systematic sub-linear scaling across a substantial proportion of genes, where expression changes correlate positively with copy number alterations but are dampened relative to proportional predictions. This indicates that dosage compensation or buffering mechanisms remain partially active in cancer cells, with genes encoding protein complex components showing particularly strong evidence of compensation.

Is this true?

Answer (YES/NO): NO